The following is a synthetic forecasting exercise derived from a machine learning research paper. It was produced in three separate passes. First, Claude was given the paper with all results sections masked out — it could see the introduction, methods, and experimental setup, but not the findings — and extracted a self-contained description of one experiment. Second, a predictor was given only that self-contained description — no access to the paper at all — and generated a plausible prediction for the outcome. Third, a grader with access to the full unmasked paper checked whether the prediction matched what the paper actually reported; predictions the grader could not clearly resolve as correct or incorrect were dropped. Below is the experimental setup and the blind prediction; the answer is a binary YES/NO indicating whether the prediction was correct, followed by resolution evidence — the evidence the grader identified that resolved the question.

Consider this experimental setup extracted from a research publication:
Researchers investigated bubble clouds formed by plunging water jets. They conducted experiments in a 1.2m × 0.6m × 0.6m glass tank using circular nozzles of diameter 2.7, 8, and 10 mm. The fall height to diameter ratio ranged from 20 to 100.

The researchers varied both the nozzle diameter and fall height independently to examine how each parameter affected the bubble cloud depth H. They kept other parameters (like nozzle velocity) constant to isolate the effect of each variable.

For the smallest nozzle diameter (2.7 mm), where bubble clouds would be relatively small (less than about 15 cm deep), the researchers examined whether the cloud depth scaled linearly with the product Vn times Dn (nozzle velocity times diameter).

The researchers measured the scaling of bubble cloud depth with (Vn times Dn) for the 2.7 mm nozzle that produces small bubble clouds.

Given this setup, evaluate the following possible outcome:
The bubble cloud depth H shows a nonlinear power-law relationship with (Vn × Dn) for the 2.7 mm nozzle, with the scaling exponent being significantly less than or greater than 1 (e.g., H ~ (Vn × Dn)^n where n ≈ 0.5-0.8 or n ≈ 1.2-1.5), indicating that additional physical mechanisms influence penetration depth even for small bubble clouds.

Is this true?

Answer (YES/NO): NO